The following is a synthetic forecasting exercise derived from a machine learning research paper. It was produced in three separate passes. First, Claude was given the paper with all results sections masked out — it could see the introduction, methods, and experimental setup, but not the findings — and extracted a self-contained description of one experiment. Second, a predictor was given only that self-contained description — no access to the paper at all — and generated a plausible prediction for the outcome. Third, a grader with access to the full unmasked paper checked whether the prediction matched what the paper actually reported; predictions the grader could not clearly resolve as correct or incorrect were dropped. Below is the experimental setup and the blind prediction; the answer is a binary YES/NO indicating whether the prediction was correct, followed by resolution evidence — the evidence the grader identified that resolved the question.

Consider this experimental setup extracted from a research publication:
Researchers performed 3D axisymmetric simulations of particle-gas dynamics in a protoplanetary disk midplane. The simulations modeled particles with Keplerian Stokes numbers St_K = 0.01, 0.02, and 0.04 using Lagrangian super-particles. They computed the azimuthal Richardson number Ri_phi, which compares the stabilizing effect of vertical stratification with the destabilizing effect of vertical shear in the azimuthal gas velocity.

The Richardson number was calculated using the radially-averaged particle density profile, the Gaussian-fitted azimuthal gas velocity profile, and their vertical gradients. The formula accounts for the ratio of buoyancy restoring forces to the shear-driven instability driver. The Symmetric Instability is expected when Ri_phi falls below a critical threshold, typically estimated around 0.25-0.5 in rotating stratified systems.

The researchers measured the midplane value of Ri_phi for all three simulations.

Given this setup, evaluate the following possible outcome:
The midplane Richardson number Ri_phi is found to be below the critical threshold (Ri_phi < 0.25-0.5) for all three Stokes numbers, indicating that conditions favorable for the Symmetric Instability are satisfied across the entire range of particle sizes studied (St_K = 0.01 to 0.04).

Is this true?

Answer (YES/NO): YES